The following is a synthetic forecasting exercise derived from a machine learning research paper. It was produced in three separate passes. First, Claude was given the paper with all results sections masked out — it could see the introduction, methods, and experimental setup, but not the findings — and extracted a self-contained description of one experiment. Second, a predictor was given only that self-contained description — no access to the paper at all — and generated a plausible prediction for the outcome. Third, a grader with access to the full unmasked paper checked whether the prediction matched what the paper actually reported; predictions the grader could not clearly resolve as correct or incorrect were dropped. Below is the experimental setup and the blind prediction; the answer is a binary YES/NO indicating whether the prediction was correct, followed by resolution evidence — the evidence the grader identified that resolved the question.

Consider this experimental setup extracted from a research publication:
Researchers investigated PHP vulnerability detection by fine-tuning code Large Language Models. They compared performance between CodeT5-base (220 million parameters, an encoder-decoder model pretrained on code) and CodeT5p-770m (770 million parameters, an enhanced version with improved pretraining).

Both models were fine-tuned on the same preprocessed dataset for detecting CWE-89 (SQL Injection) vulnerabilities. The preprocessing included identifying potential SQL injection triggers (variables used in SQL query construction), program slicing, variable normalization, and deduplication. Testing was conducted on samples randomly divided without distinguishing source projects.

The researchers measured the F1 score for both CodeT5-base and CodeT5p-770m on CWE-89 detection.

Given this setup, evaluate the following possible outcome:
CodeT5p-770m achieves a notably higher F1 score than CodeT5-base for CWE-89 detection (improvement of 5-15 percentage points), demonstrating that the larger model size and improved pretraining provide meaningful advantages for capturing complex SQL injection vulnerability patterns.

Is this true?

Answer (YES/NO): YES